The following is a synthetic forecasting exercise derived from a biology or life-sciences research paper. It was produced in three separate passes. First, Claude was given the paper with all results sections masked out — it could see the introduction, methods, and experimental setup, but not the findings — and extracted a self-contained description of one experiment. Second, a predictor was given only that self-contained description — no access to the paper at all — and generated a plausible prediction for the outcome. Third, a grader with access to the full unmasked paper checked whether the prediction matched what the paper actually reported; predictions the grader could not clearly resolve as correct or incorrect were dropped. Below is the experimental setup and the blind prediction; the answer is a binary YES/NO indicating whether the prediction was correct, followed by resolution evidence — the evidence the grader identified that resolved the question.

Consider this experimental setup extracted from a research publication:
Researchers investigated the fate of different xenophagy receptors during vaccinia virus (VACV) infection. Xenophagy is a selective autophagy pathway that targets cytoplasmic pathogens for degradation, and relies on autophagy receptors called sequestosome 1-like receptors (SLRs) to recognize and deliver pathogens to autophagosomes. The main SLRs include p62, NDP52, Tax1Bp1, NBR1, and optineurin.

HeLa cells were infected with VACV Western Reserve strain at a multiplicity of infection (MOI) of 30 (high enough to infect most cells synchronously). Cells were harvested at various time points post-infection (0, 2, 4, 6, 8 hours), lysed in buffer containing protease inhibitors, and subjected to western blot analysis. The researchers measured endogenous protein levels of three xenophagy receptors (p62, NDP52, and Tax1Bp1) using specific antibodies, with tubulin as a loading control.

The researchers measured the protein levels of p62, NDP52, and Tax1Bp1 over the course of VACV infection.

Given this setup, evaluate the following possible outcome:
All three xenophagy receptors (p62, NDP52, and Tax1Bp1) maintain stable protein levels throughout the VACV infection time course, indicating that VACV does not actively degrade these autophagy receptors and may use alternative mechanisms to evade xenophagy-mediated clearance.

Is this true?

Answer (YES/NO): NO